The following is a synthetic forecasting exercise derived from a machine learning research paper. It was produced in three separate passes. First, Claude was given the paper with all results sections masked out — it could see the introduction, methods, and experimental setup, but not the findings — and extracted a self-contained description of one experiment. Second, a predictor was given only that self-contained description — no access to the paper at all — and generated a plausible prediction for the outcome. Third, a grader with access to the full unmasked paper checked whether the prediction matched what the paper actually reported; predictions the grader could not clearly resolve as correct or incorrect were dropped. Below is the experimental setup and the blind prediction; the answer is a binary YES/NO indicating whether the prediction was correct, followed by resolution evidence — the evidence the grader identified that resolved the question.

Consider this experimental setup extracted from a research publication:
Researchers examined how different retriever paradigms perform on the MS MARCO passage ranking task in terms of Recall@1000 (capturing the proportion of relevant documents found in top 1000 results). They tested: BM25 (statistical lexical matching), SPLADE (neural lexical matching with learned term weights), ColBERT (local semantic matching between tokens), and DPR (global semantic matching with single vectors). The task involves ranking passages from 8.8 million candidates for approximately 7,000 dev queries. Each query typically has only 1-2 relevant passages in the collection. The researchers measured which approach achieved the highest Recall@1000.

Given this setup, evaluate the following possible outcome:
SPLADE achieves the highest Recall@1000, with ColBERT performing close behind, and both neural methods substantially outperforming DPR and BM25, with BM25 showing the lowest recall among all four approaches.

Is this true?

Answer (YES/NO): NO